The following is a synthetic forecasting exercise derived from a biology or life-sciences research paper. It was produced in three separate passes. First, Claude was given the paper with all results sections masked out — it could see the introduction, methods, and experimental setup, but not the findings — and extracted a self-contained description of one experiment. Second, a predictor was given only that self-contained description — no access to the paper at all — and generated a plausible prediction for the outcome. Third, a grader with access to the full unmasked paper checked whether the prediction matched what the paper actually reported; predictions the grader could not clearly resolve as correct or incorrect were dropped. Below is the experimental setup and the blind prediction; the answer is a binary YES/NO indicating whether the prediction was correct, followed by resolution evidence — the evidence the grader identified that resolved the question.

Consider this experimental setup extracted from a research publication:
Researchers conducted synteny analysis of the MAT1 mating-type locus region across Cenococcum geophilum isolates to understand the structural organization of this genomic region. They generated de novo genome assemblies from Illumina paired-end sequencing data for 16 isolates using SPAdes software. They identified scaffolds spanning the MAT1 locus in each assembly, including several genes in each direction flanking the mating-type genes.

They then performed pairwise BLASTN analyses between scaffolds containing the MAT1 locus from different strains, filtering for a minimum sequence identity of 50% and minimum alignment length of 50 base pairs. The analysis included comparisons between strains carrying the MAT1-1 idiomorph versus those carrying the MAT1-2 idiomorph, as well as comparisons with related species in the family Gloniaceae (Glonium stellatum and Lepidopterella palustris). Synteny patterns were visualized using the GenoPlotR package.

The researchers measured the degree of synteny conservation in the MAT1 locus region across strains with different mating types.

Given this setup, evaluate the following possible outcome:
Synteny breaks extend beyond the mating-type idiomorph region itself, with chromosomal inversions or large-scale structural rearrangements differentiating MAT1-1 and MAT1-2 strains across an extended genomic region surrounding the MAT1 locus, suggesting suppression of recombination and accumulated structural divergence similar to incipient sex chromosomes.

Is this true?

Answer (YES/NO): NO